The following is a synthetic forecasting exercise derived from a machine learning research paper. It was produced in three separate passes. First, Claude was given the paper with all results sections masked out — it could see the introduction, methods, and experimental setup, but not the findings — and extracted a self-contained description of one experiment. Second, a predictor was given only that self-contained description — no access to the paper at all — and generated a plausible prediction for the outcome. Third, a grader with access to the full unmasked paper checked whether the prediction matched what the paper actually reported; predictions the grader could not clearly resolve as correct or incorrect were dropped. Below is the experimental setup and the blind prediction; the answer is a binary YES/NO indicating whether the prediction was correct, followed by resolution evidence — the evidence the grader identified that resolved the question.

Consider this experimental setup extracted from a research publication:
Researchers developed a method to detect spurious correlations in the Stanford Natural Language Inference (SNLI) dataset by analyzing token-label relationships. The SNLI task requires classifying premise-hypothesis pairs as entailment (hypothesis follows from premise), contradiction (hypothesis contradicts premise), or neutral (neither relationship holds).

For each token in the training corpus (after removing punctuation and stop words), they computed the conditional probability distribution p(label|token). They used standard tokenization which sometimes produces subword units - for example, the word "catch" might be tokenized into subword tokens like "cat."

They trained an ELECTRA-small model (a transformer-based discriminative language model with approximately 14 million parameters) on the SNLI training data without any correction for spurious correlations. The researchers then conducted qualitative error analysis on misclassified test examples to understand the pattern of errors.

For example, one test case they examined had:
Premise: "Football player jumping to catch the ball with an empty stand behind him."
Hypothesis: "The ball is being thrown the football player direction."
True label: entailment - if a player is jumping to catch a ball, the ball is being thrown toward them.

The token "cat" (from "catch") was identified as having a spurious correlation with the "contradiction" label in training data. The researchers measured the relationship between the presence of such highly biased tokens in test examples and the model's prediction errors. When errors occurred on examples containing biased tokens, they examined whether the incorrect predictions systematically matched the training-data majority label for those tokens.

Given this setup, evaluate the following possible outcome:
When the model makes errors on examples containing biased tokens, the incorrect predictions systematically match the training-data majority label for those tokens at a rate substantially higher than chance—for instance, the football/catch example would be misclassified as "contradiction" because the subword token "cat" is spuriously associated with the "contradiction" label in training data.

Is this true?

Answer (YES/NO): YES